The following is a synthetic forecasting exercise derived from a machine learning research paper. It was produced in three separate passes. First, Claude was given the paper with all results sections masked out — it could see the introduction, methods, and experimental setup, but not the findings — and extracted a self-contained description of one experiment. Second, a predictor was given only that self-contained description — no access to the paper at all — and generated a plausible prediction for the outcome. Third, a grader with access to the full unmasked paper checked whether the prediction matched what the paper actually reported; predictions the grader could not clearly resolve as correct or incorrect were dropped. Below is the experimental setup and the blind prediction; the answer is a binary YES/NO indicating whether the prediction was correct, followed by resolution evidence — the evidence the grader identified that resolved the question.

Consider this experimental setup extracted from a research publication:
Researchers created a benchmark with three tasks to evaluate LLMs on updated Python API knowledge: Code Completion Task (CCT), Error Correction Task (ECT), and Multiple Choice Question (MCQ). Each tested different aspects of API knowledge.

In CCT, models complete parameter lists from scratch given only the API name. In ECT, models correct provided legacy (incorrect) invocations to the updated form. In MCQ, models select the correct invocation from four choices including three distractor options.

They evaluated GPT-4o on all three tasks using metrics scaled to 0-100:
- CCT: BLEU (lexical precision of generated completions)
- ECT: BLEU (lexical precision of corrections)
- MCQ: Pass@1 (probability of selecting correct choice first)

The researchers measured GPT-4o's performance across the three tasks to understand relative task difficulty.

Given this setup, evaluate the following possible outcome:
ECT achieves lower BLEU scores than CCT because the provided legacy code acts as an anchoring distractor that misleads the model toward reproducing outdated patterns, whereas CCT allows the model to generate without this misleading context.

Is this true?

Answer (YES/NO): NO